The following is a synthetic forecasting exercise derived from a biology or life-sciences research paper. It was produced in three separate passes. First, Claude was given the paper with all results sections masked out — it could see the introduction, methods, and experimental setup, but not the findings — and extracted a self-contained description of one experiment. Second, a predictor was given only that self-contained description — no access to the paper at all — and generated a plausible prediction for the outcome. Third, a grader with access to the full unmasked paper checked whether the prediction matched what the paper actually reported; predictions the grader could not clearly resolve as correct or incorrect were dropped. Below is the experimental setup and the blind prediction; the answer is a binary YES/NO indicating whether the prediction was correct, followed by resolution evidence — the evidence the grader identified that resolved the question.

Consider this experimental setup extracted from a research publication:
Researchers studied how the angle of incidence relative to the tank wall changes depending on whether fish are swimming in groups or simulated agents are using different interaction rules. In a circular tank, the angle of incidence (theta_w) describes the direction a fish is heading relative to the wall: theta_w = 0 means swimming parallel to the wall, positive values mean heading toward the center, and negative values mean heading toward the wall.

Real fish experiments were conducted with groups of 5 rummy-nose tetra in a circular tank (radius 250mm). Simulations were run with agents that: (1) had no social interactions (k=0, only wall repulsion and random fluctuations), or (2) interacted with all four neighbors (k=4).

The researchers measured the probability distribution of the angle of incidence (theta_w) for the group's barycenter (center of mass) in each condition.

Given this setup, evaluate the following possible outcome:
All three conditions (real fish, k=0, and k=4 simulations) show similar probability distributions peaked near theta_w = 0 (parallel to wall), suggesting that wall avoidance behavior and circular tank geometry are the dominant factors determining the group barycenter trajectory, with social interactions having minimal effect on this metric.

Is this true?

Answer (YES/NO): NO